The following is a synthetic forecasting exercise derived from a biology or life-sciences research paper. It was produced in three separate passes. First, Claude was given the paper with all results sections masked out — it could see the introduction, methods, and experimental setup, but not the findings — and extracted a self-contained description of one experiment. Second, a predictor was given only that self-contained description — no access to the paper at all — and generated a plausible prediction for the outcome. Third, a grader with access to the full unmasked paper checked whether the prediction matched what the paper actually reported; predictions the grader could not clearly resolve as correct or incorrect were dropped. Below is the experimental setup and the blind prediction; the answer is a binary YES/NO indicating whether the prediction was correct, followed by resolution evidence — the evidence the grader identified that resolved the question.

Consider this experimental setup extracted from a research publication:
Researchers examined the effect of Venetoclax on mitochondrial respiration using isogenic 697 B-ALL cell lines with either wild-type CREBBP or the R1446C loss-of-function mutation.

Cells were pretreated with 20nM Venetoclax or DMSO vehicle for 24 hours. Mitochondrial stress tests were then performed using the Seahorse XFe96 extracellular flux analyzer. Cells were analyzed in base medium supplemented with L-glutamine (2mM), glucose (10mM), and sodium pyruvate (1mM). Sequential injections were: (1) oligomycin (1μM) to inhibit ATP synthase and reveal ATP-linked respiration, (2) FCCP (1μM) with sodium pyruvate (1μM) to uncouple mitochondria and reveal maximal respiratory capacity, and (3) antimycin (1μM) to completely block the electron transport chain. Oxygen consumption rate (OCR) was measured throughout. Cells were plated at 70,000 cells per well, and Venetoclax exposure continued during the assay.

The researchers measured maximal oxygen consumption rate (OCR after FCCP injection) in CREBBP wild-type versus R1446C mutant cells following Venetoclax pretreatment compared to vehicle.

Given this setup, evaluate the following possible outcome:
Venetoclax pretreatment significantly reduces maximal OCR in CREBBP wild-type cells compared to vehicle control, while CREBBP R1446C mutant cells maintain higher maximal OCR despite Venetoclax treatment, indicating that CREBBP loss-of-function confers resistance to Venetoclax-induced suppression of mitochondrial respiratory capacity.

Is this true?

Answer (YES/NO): NO